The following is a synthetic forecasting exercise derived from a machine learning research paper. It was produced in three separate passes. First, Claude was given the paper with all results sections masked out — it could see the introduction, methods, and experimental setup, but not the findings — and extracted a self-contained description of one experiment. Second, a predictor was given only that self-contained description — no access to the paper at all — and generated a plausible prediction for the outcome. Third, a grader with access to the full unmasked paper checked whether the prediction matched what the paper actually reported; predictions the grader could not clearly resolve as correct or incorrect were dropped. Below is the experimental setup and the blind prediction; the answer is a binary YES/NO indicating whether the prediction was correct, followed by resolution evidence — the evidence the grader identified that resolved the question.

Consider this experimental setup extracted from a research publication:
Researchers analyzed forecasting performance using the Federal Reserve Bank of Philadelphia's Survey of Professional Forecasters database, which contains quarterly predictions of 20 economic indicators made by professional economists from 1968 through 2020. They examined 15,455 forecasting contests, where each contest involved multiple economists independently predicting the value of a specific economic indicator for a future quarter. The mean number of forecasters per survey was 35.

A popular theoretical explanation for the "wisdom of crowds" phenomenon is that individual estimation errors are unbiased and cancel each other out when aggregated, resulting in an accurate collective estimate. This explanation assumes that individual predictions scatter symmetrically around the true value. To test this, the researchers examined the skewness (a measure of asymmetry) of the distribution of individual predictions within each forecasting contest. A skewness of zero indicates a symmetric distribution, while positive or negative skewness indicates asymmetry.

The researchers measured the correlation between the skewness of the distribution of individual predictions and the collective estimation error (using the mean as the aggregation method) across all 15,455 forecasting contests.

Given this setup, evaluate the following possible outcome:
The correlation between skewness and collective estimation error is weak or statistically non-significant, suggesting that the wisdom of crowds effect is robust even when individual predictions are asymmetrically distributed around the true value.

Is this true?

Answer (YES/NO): YES